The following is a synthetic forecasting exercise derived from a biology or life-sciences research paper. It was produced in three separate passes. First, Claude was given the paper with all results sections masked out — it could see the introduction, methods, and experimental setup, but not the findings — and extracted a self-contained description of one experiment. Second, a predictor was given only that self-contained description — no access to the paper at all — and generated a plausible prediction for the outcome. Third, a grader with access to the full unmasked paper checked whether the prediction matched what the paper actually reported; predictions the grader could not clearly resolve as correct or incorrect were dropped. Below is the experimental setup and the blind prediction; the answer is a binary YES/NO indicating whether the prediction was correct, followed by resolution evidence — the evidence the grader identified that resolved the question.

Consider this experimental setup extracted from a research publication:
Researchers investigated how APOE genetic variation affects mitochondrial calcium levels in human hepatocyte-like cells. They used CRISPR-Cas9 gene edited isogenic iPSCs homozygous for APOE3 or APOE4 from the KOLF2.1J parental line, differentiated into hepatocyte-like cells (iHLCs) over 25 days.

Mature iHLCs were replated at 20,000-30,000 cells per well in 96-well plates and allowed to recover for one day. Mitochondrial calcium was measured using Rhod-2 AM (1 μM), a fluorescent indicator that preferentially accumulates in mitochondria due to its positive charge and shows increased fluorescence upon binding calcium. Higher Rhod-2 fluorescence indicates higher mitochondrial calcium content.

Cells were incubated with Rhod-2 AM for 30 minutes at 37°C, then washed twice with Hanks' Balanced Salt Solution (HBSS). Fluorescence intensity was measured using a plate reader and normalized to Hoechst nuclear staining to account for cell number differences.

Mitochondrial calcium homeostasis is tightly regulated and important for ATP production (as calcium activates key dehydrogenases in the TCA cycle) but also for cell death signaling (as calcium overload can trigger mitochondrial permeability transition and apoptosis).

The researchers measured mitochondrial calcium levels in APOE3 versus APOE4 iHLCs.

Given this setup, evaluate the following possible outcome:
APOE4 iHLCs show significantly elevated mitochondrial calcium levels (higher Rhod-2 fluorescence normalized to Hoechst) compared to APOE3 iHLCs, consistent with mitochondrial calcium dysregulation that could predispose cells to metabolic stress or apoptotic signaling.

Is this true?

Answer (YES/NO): NO